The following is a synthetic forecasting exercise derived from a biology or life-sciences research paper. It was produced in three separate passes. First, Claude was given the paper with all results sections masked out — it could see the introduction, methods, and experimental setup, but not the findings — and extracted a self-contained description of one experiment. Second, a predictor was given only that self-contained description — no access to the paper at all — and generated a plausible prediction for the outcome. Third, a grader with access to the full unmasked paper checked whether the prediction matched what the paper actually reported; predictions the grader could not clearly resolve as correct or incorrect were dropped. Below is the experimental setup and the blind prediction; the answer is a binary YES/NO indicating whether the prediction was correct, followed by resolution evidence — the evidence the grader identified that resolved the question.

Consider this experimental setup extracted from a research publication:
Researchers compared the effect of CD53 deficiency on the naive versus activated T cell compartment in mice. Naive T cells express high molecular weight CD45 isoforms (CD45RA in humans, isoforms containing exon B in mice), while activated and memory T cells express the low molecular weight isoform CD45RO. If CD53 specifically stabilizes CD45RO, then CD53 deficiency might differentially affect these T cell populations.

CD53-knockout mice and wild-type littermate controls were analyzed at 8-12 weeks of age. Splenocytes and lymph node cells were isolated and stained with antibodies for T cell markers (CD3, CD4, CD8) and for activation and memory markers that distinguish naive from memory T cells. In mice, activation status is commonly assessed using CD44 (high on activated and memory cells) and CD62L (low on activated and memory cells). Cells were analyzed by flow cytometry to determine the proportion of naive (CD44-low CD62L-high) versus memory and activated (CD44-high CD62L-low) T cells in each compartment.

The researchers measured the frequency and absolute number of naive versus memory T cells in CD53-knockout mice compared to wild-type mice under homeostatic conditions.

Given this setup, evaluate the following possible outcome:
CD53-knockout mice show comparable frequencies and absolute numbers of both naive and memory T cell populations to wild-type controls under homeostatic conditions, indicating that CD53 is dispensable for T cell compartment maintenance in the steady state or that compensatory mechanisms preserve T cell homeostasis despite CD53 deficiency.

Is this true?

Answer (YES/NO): YES